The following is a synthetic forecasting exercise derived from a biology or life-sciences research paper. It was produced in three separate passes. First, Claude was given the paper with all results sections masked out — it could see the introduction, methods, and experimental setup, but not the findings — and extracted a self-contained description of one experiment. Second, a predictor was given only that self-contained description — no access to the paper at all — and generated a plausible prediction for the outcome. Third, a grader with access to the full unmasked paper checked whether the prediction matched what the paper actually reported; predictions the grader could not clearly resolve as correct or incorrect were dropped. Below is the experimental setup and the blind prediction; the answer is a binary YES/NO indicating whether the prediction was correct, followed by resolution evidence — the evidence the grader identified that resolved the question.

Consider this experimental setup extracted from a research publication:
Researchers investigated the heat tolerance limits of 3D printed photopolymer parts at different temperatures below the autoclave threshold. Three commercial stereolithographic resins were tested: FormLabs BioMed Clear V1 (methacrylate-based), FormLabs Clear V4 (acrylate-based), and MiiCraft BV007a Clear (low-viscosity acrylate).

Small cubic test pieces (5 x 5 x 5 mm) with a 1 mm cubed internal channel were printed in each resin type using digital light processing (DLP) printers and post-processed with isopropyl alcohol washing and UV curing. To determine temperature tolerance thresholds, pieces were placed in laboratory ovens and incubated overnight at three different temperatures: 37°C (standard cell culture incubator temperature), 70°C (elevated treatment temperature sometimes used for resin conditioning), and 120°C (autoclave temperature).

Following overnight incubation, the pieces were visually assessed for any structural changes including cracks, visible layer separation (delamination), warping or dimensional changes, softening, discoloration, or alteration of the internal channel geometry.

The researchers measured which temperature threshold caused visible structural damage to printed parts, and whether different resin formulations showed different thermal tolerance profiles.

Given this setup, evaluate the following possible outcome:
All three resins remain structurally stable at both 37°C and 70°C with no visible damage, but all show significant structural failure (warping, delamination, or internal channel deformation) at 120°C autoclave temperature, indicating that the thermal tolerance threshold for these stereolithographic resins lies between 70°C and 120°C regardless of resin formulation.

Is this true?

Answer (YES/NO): NO